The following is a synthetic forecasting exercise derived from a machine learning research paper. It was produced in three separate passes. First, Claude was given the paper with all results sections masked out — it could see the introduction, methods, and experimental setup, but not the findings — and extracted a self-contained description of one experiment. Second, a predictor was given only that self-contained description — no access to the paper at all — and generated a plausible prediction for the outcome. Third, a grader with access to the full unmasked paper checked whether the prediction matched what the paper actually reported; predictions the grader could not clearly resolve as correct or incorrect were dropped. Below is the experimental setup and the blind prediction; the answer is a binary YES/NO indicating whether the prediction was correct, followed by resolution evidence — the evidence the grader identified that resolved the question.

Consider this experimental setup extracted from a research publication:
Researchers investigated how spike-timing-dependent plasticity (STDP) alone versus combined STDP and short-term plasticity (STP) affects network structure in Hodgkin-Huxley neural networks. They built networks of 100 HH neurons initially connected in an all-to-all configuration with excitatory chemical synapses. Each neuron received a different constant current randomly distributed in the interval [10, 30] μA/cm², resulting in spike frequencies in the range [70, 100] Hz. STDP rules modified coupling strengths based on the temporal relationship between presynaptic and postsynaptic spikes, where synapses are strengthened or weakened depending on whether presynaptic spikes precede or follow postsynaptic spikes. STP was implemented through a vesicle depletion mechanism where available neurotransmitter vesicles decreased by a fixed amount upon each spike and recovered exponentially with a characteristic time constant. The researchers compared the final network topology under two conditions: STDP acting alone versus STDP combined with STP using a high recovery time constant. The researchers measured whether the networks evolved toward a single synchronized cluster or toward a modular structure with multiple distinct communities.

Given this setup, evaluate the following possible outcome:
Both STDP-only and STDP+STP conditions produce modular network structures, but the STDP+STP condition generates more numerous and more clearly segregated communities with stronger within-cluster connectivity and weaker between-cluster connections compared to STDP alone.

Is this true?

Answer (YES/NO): NO